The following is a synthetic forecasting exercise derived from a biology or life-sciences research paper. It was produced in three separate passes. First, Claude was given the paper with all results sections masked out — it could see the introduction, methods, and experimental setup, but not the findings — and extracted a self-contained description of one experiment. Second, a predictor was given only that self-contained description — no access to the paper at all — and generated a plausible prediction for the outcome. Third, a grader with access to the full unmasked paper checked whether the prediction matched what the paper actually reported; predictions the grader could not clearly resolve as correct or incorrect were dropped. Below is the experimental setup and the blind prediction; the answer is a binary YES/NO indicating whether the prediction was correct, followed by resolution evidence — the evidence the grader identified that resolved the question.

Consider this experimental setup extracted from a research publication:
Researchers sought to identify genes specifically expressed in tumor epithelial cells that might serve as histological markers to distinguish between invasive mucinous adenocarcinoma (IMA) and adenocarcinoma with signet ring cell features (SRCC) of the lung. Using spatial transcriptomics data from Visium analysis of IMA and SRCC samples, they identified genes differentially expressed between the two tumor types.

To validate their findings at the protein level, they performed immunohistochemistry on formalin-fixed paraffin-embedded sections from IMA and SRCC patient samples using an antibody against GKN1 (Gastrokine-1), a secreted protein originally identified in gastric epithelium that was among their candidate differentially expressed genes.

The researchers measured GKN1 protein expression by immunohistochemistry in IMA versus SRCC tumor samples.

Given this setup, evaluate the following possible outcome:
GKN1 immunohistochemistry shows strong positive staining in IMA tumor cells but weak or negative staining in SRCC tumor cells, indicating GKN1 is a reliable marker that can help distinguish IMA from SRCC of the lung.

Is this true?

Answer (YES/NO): NO